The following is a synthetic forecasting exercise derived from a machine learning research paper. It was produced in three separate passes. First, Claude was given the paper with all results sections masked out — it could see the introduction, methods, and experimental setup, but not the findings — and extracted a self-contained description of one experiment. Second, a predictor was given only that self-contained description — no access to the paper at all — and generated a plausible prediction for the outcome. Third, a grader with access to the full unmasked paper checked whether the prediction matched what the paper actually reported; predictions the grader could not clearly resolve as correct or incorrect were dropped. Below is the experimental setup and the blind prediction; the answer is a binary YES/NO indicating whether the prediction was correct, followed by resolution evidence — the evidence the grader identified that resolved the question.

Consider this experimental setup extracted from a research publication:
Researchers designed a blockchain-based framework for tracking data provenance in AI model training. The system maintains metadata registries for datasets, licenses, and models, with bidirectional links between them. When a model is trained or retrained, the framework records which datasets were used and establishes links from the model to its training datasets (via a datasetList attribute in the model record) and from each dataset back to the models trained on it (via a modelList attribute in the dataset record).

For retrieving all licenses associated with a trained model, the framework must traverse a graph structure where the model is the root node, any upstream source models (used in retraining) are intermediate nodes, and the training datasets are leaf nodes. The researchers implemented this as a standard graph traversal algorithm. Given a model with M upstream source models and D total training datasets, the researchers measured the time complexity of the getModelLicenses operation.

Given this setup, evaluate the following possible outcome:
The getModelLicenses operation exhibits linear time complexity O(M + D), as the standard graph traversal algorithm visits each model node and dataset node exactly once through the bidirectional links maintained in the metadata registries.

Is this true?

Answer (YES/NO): YES